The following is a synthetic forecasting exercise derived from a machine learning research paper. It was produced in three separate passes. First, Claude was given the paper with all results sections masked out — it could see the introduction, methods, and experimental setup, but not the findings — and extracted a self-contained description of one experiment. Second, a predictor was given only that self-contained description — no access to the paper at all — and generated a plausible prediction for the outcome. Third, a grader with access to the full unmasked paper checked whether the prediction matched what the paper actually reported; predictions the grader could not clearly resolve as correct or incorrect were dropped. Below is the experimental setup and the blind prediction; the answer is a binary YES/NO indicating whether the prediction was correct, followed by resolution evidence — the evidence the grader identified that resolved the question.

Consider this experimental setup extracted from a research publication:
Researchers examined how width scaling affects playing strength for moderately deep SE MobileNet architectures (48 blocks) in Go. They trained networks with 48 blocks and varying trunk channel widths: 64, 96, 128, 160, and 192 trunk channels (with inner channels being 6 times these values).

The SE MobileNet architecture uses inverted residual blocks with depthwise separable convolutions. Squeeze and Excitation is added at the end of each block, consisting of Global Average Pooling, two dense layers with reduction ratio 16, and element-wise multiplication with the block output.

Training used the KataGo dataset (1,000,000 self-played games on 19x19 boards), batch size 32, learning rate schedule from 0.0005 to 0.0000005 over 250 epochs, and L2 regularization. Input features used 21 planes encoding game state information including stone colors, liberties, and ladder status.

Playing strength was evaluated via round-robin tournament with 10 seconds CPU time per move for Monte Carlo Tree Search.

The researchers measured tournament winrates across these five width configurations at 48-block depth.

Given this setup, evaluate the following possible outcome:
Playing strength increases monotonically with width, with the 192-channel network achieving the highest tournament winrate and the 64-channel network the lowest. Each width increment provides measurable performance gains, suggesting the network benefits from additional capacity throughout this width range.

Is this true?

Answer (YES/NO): NO